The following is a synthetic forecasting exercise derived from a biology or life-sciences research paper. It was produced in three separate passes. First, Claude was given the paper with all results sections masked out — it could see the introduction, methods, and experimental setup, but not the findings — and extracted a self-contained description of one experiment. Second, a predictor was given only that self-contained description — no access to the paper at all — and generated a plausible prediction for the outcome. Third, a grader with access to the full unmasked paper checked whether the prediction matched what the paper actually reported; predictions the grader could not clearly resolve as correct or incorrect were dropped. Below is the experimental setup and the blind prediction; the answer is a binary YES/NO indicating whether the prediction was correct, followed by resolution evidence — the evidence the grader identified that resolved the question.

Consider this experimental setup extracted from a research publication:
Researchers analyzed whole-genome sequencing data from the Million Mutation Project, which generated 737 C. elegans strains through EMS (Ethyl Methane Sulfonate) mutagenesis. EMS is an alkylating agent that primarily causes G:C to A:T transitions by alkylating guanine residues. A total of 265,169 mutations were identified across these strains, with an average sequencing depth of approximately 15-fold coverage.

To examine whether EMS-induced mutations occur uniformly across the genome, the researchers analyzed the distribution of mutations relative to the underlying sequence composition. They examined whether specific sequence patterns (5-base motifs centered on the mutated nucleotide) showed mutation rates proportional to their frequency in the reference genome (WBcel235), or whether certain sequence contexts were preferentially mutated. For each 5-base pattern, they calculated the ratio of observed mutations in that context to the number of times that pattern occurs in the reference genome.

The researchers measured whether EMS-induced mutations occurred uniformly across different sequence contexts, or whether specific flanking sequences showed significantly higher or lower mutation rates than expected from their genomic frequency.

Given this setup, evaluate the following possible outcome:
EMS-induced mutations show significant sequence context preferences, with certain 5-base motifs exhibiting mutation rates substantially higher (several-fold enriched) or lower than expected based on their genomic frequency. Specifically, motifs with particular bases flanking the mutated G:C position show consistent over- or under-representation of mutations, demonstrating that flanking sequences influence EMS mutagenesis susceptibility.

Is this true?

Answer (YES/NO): YES